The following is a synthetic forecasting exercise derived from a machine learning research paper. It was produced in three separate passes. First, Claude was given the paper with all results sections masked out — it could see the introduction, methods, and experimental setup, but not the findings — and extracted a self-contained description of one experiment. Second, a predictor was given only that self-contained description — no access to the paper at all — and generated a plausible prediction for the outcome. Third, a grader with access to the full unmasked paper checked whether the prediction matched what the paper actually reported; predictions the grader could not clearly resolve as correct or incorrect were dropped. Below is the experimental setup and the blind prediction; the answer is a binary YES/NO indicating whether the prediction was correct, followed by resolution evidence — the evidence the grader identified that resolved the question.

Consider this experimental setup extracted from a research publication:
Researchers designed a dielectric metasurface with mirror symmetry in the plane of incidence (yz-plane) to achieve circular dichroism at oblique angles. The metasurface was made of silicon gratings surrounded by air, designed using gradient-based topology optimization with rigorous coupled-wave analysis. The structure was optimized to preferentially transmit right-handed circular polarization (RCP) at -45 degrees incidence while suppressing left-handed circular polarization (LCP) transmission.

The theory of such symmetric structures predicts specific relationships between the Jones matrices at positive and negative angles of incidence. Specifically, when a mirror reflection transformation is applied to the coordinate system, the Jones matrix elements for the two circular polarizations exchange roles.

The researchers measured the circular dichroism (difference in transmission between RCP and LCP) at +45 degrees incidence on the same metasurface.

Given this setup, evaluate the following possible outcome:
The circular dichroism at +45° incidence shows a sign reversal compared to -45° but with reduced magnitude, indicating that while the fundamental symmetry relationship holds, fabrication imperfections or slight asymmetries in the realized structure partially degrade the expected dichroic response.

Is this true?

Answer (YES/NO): NO